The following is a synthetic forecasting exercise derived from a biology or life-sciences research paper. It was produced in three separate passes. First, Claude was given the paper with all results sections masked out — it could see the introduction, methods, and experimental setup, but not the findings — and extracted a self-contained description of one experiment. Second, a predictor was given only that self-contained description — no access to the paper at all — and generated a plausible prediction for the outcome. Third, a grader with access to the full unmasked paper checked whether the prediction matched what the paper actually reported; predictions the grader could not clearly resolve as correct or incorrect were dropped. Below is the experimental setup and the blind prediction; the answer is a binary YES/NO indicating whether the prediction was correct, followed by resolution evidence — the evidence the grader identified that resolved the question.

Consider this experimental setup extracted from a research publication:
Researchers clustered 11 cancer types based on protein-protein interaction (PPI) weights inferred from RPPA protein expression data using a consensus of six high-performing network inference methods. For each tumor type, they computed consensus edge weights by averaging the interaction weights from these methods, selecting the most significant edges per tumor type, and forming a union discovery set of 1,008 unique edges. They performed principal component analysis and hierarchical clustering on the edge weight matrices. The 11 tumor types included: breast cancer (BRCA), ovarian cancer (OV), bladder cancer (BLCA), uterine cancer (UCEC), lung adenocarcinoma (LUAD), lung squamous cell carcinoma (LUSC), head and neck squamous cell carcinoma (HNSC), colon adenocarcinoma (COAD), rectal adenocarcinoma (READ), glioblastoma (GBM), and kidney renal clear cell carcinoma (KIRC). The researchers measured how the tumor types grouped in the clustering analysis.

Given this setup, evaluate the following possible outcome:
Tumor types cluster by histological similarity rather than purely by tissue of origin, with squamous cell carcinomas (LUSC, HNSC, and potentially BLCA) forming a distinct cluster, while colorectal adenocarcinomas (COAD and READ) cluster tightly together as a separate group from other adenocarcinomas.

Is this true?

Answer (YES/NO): NO